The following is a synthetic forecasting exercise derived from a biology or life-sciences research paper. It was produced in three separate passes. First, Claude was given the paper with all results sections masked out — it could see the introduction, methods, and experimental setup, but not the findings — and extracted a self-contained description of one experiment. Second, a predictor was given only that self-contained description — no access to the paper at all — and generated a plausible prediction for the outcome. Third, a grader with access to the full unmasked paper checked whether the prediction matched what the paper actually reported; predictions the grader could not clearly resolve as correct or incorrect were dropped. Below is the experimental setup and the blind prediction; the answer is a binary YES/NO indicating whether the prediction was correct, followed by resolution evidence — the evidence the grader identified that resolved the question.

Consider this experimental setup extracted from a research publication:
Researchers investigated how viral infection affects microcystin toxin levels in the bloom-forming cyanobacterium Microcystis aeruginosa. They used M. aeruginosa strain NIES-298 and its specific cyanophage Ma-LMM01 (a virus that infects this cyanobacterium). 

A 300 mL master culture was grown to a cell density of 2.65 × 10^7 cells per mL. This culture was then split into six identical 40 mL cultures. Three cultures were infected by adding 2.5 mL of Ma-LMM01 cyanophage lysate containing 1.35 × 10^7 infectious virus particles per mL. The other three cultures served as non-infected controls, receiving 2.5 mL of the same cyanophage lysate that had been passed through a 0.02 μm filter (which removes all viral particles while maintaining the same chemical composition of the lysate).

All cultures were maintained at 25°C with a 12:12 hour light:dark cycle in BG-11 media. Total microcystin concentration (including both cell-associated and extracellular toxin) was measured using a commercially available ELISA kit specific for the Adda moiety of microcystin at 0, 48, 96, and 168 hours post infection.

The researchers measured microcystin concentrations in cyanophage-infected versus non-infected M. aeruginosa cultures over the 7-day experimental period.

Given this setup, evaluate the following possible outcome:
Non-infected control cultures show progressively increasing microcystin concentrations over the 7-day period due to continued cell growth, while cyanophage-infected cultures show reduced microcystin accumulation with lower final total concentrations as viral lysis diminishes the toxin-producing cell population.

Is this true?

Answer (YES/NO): NO